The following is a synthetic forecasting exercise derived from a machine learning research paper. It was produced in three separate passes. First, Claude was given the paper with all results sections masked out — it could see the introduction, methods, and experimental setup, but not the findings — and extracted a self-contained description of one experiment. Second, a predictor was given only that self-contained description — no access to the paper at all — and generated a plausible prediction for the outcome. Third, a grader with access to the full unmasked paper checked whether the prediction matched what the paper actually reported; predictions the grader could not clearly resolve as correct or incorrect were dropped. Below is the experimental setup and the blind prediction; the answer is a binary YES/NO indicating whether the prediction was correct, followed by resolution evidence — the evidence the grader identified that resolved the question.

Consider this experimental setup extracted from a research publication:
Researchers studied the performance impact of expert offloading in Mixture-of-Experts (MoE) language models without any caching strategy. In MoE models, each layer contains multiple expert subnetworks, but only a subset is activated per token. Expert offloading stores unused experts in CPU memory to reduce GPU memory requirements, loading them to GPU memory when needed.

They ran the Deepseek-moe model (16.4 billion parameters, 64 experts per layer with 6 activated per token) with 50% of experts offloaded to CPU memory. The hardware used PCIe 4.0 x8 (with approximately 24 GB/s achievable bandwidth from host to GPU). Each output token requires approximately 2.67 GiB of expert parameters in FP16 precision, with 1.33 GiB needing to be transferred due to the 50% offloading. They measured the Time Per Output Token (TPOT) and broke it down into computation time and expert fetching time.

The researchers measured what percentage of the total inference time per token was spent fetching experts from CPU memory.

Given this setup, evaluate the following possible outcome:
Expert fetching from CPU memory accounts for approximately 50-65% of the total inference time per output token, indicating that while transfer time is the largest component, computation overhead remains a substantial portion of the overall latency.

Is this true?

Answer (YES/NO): NO